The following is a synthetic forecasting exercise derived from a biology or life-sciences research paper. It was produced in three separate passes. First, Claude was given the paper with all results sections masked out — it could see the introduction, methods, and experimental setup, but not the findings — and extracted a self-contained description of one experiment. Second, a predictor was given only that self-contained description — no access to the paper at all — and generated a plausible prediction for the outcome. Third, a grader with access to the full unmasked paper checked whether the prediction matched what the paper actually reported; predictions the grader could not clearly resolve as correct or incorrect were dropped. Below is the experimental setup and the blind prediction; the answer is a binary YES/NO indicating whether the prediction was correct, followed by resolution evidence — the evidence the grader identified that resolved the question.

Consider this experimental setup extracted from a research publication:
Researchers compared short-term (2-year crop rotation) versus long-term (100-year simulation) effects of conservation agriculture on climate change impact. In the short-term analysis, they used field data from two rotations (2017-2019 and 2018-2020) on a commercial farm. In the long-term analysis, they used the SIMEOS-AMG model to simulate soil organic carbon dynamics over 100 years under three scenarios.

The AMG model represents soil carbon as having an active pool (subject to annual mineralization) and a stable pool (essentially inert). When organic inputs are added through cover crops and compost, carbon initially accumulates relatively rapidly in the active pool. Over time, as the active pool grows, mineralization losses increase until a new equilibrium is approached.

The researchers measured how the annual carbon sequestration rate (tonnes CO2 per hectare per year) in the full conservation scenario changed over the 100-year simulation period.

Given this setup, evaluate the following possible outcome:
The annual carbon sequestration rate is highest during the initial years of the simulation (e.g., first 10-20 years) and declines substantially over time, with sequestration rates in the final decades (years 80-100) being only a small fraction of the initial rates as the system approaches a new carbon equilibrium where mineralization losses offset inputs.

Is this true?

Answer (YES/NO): YES